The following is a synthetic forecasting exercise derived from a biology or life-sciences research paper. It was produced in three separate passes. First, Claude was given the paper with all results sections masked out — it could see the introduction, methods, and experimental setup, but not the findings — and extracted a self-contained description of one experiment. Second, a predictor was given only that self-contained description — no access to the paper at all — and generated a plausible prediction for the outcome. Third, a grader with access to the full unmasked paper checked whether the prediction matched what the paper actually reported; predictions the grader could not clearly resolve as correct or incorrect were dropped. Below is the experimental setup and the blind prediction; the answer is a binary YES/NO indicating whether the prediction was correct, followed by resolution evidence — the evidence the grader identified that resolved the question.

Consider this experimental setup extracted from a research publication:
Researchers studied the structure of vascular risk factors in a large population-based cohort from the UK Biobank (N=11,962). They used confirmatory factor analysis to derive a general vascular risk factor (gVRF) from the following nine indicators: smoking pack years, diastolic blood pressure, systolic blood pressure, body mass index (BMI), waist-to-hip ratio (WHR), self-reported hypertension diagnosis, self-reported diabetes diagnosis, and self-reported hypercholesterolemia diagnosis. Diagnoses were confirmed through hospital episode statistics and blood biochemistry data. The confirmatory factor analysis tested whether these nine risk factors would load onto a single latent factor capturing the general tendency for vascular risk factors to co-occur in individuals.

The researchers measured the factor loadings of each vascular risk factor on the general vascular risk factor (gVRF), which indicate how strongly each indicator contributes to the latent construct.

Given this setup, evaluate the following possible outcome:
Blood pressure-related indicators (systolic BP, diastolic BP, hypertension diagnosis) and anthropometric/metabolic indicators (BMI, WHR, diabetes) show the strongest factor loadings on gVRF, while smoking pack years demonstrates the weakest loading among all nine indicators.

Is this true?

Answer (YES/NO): NO